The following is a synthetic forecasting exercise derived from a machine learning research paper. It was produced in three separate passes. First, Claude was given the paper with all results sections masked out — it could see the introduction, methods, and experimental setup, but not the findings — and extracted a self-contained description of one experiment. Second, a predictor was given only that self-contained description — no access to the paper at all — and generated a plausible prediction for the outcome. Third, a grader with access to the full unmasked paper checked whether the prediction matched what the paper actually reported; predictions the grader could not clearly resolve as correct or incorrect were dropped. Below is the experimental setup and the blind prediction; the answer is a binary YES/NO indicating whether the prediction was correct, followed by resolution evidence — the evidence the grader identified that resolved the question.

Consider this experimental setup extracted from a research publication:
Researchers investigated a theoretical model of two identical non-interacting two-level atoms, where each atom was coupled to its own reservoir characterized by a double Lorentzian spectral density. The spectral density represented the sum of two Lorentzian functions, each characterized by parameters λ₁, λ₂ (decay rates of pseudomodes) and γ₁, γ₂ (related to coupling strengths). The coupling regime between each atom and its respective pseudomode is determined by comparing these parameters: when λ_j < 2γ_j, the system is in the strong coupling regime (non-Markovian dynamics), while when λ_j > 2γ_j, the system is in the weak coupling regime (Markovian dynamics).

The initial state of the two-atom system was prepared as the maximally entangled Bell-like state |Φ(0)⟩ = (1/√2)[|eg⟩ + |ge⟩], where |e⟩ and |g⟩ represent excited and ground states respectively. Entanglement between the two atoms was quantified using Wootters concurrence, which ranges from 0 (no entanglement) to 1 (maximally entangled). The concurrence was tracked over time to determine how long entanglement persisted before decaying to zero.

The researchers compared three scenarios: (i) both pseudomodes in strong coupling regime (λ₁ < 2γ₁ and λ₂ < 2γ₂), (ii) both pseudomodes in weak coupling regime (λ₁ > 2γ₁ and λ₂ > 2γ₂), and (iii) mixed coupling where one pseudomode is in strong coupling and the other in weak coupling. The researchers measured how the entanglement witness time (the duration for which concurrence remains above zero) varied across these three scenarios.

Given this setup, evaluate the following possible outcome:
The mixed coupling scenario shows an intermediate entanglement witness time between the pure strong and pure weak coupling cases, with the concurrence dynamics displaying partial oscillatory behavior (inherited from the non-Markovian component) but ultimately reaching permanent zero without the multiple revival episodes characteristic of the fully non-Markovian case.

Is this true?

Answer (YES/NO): NO